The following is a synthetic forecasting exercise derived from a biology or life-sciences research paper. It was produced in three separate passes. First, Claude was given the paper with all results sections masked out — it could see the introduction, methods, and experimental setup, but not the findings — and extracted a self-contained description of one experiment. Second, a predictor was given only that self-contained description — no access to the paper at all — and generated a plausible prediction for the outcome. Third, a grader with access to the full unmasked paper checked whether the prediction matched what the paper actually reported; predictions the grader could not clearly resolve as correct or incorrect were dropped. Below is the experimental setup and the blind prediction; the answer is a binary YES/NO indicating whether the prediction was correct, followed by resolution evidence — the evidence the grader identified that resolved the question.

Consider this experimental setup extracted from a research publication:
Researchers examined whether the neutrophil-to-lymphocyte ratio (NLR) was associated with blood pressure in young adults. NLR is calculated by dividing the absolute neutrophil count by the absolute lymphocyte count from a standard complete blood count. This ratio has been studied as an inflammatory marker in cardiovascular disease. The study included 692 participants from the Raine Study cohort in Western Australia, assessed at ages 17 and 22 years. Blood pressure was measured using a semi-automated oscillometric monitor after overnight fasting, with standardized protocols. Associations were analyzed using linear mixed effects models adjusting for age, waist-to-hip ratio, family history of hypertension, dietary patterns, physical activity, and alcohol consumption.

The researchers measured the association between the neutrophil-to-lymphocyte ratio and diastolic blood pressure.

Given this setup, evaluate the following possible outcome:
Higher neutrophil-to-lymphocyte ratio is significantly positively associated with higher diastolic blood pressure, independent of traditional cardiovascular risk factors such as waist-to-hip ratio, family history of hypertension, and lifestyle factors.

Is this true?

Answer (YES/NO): NO